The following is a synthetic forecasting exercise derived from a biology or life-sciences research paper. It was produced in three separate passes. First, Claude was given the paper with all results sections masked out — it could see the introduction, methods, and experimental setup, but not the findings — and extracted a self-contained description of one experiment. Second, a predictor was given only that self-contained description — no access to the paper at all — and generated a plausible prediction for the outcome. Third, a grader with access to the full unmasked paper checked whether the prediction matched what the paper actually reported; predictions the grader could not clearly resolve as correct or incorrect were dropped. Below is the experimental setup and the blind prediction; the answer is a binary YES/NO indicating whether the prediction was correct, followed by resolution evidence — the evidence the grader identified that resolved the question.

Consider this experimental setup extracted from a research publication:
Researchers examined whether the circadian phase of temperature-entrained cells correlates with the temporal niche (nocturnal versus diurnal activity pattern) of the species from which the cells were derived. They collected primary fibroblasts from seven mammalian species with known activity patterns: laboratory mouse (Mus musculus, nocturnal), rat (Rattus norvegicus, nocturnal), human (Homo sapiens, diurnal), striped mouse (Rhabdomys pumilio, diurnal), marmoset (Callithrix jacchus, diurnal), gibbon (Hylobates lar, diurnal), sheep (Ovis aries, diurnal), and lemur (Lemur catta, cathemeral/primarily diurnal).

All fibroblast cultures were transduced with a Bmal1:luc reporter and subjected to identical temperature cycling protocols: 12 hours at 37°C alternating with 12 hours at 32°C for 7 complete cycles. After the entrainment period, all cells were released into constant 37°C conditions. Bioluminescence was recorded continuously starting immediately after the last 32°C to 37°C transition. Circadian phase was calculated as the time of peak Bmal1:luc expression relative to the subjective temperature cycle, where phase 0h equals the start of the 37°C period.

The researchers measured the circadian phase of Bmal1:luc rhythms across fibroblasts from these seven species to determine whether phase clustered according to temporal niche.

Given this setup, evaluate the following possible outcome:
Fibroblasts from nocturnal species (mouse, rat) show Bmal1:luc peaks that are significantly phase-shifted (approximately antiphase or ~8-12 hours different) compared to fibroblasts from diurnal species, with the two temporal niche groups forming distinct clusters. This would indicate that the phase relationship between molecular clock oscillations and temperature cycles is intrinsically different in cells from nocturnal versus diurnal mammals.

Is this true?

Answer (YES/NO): YES